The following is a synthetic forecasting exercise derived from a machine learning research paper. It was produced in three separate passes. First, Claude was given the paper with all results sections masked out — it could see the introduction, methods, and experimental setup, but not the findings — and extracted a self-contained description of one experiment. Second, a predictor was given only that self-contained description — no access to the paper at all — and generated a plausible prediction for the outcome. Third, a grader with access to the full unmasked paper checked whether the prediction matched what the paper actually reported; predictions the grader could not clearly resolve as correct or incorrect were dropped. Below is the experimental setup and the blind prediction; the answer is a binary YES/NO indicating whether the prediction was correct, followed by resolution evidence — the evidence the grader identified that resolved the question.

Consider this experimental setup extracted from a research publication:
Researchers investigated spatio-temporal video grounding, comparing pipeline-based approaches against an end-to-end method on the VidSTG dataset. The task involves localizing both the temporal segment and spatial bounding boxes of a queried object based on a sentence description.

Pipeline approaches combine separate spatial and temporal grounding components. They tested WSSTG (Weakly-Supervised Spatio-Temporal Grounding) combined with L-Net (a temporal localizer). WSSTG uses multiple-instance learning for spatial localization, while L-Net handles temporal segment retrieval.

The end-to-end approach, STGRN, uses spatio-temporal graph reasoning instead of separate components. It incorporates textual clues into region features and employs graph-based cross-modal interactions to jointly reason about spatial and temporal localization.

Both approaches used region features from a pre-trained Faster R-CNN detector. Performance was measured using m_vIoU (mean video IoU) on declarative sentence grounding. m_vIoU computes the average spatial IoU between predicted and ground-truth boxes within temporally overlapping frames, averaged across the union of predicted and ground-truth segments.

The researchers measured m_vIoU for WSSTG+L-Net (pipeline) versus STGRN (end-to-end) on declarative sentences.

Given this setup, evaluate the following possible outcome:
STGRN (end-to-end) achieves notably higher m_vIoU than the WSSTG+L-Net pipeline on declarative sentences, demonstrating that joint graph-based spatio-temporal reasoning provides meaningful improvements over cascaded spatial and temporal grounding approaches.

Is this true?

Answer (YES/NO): YES